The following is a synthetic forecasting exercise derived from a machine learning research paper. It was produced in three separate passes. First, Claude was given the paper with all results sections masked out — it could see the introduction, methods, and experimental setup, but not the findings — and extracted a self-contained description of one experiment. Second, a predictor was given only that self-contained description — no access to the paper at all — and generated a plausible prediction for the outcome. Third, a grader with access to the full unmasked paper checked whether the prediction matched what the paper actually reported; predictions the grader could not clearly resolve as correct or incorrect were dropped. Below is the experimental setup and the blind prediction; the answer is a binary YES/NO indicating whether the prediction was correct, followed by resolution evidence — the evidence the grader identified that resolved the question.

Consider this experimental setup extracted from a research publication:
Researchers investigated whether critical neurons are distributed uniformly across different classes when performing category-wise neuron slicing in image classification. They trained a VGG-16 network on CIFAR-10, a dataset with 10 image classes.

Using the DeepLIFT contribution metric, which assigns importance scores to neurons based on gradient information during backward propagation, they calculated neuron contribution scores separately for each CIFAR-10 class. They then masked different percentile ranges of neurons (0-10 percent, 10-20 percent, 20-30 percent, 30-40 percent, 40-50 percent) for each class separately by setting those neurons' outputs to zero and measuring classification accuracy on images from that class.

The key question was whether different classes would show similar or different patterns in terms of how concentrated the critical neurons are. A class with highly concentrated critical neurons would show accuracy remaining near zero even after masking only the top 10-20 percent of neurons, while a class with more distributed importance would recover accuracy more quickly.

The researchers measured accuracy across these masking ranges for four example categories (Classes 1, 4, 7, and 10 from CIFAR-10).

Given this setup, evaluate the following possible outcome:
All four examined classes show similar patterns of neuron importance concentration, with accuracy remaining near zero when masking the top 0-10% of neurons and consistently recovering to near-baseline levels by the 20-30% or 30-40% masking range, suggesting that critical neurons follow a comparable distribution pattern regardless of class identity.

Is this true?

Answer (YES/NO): NO